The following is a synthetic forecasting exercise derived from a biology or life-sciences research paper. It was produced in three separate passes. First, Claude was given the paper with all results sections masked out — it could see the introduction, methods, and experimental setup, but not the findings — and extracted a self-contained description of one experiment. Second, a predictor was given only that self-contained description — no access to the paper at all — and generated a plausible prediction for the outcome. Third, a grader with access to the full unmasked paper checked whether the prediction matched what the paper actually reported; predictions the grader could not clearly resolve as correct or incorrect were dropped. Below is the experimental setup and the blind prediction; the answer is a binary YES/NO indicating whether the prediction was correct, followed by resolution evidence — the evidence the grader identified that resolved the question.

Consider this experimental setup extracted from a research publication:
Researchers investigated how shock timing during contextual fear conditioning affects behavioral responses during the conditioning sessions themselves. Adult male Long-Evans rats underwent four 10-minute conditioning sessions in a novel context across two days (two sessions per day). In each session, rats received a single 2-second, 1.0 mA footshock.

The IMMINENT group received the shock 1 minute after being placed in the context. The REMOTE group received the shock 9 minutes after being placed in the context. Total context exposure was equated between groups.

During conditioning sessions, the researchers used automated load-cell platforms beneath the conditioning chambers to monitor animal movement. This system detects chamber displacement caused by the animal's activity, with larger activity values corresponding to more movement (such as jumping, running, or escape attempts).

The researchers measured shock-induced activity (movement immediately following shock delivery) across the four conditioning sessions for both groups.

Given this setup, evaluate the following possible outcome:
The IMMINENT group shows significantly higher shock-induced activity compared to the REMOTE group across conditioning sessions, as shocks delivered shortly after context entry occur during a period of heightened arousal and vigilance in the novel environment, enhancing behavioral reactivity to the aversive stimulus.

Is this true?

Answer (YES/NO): NO